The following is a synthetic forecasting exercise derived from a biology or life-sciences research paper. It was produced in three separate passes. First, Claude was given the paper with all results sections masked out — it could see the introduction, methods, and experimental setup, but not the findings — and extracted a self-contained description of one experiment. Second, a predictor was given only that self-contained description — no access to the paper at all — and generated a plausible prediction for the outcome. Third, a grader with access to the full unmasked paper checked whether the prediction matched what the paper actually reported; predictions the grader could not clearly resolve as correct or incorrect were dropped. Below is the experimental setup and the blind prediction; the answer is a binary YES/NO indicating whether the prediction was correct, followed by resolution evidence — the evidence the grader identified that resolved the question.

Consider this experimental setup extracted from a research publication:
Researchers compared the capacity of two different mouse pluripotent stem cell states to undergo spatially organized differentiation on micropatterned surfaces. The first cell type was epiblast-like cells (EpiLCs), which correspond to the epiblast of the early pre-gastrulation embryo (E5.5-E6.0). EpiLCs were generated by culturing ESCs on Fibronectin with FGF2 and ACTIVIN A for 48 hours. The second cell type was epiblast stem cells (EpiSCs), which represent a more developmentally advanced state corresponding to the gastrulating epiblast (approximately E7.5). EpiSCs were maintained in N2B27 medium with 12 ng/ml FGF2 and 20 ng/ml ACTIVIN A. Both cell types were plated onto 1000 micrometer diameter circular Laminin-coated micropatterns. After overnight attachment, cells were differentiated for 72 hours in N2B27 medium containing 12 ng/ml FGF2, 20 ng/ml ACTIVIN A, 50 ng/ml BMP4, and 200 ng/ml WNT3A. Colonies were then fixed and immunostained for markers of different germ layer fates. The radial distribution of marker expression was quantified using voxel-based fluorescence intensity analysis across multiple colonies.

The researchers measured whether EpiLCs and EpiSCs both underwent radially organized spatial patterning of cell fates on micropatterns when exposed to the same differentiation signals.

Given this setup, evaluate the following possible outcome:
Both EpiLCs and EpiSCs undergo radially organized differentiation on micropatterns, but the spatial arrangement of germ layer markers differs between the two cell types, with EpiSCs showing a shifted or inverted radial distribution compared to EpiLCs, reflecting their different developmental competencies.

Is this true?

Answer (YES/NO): NO